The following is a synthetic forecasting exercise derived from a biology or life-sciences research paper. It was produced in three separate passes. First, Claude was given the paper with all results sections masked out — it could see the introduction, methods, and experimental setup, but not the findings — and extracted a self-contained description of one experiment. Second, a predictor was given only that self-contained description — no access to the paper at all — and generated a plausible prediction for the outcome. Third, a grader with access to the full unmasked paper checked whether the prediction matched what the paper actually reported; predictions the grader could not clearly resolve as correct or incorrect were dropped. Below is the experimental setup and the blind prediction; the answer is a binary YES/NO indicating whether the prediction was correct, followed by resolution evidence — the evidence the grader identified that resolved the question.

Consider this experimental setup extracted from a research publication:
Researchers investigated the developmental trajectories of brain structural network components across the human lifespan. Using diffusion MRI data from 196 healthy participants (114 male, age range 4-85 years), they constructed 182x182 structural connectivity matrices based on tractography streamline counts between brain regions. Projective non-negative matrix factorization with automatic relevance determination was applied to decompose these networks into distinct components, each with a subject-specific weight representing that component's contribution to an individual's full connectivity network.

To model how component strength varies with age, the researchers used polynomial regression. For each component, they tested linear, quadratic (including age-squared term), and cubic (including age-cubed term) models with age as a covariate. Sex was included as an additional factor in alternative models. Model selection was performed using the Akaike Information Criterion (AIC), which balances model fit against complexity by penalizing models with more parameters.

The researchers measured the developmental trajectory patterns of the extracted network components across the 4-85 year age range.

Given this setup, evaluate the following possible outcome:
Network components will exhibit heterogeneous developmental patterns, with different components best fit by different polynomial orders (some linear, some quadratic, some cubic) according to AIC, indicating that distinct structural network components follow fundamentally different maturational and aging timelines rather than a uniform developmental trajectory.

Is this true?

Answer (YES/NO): NO